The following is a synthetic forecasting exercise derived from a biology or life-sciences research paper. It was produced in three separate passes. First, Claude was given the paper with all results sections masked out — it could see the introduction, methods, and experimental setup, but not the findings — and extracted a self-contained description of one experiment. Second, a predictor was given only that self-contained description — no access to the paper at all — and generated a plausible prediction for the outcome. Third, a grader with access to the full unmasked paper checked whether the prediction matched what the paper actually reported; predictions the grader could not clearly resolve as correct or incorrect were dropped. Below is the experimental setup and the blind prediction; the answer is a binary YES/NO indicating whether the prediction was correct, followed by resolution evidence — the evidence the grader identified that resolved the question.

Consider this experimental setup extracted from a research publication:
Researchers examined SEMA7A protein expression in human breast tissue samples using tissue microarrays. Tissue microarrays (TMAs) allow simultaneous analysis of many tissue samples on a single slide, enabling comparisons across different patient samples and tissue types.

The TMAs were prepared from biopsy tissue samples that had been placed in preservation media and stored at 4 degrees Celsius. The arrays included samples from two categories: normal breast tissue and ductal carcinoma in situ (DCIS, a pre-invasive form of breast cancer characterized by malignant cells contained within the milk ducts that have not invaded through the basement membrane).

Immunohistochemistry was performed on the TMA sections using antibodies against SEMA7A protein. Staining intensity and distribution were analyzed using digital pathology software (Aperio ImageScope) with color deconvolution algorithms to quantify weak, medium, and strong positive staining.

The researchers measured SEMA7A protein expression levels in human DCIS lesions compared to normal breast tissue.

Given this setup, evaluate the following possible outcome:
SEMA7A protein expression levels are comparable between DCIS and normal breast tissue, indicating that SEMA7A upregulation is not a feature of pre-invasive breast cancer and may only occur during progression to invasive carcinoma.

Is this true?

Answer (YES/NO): NO